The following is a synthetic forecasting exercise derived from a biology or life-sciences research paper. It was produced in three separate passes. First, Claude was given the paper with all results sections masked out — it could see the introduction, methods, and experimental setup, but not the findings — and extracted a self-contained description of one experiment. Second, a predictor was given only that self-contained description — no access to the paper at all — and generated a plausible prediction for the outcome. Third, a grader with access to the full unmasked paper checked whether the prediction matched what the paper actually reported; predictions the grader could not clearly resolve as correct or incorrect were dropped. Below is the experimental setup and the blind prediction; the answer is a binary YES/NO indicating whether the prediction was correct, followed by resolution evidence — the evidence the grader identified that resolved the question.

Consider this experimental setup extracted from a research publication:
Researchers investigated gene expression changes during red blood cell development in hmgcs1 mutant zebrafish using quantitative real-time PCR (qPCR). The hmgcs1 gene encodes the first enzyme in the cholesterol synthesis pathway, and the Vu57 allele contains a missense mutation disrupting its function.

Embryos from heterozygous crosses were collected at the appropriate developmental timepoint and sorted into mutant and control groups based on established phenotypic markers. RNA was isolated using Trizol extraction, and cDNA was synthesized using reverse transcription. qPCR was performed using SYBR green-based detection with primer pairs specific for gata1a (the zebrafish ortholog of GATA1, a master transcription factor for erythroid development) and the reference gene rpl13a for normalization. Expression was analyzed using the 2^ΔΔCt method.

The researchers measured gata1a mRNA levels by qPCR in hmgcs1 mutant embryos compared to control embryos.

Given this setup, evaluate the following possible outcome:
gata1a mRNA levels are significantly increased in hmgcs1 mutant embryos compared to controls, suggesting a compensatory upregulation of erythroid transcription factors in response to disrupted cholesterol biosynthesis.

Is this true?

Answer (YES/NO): NO